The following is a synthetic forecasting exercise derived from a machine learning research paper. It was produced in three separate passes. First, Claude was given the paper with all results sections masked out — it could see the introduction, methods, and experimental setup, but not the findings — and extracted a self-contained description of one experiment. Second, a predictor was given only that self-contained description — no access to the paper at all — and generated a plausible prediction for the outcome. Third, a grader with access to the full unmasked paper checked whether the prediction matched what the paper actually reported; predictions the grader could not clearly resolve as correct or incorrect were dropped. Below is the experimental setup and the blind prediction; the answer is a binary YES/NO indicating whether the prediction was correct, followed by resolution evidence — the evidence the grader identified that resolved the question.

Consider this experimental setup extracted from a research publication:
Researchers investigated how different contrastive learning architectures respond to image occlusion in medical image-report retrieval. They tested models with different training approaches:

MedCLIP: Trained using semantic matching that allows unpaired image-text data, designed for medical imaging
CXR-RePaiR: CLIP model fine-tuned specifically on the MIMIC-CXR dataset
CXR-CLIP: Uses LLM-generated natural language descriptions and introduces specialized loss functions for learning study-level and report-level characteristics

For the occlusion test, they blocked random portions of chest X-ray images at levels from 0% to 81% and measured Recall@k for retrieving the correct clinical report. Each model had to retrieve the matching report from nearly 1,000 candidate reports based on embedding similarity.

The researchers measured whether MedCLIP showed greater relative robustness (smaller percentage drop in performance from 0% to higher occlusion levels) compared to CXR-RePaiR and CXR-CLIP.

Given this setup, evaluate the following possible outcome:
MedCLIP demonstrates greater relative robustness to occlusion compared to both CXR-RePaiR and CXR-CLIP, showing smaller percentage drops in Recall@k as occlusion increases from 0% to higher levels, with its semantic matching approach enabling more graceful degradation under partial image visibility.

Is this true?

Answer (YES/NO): YES